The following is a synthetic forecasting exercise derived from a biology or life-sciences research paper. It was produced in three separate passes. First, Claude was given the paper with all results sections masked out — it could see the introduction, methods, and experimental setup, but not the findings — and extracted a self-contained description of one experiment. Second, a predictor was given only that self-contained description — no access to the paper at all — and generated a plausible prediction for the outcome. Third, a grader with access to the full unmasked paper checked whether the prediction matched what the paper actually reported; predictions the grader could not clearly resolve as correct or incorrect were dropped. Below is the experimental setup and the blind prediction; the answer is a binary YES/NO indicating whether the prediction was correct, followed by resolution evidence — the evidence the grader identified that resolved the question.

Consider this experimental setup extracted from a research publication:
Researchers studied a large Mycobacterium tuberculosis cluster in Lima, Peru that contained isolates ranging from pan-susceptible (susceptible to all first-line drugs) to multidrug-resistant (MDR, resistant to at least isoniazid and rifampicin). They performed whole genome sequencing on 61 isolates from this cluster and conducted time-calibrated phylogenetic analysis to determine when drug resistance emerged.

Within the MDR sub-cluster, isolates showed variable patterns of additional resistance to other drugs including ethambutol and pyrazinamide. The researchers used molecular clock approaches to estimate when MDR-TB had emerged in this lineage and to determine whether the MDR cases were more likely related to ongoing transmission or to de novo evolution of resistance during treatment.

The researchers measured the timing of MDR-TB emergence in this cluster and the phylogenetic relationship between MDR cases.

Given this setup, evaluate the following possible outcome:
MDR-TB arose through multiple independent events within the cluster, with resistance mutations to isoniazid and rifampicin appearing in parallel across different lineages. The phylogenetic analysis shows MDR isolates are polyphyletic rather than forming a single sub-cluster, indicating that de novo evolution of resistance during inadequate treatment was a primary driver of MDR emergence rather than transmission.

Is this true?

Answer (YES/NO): NO